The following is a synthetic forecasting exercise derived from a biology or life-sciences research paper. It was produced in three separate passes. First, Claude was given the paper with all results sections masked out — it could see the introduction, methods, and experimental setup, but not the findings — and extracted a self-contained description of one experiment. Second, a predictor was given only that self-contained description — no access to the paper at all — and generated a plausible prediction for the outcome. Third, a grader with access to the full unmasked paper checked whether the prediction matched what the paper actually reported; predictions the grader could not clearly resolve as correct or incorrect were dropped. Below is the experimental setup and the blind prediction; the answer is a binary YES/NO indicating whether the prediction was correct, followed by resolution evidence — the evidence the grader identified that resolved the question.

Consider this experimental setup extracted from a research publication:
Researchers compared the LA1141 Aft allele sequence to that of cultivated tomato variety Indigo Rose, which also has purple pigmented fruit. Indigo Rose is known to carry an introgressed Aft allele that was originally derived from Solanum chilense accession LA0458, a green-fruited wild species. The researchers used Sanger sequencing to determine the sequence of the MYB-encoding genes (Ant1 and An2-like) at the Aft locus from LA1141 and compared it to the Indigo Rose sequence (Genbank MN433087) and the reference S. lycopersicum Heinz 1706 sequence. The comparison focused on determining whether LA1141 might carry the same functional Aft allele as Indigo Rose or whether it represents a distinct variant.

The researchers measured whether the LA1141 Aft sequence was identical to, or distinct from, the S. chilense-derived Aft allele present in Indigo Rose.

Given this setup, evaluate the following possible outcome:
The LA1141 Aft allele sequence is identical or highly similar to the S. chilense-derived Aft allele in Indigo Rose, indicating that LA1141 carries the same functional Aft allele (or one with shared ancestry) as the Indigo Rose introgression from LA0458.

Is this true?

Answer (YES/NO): NO